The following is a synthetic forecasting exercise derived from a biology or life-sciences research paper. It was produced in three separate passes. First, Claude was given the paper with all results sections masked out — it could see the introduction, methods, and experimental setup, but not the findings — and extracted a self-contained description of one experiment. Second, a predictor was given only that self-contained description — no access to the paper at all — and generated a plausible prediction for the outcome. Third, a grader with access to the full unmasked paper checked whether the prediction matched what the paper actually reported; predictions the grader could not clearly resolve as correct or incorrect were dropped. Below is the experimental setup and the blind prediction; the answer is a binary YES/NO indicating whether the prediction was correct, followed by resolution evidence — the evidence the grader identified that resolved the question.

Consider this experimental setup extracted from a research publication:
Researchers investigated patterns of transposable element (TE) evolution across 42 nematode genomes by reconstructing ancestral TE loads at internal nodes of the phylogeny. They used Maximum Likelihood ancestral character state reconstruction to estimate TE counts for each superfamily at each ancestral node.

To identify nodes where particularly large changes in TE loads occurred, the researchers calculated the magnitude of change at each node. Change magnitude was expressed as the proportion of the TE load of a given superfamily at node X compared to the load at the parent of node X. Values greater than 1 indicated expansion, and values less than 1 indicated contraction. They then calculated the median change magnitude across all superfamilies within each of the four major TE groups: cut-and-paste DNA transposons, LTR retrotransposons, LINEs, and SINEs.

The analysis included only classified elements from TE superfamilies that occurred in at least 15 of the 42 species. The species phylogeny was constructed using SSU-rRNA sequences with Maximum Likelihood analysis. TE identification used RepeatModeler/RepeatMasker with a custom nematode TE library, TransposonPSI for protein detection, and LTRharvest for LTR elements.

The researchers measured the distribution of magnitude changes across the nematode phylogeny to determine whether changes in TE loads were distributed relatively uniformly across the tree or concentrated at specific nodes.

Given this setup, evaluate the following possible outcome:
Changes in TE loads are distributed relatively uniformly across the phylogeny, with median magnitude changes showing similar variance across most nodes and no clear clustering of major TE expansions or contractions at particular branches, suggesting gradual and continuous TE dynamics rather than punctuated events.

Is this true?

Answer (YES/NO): NO